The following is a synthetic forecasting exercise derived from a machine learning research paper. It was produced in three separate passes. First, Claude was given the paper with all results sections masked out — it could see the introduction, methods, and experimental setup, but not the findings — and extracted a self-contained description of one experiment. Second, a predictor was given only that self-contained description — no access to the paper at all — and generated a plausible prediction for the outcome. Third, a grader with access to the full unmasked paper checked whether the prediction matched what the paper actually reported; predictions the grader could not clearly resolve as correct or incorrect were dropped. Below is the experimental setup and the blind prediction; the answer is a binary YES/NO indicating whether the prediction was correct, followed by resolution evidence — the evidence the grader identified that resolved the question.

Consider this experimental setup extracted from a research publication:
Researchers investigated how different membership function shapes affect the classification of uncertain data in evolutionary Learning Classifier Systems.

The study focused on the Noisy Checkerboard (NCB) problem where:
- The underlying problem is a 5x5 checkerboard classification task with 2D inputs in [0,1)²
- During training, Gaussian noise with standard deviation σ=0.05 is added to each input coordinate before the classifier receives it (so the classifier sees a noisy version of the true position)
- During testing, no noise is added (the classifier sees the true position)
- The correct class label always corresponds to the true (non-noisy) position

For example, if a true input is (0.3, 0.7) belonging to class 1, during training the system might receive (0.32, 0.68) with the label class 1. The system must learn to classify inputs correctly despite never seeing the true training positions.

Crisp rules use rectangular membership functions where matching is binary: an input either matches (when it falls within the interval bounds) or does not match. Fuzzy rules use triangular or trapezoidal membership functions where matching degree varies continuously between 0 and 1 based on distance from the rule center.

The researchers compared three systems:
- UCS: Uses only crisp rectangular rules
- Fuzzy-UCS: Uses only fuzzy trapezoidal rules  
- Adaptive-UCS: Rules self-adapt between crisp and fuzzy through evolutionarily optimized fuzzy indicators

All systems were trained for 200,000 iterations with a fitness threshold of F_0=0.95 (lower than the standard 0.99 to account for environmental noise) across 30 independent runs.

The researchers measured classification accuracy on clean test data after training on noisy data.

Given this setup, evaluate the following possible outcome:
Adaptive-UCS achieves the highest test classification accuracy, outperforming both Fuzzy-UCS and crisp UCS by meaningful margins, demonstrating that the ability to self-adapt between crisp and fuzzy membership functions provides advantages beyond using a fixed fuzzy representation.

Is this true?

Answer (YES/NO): NO